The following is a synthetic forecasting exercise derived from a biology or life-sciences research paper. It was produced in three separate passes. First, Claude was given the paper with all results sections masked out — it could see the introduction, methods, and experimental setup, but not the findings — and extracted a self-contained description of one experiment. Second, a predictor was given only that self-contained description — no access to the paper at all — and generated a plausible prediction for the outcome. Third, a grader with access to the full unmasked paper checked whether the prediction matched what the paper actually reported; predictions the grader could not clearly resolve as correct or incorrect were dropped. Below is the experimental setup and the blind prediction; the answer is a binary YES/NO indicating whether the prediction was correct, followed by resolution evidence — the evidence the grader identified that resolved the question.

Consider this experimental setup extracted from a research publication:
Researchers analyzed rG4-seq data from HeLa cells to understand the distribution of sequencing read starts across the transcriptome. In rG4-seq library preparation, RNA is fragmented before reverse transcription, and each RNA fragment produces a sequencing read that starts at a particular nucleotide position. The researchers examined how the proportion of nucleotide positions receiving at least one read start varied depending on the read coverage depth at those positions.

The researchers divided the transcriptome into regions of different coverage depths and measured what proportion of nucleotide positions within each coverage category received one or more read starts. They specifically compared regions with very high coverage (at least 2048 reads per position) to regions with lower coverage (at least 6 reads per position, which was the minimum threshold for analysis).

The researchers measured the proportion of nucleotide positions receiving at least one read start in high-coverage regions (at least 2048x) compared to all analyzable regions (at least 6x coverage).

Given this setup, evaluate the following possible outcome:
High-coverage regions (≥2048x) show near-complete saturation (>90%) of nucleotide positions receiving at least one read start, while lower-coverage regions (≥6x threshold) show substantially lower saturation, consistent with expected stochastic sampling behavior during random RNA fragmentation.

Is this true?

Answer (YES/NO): YES